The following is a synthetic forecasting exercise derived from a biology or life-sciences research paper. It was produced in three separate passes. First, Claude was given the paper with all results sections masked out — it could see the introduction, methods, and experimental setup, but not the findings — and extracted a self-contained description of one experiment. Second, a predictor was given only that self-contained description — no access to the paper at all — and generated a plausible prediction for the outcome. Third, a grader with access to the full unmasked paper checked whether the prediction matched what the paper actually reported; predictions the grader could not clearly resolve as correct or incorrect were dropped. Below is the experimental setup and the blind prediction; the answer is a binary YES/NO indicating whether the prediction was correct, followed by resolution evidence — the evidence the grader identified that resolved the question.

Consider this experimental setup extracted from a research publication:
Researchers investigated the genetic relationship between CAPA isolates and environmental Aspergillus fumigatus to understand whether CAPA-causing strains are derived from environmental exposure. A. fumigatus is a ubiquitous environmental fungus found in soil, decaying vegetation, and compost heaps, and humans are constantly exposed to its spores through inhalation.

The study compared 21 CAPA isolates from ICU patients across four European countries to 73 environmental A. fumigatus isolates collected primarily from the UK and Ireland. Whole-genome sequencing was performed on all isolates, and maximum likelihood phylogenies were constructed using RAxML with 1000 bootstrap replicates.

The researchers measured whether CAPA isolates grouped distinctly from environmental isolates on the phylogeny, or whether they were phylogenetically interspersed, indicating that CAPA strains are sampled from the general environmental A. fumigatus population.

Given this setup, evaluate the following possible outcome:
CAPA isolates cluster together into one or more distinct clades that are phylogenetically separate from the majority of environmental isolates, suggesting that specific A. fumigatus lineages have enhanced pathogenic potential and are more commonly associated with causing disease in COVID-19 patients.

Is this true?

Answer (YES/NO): NO